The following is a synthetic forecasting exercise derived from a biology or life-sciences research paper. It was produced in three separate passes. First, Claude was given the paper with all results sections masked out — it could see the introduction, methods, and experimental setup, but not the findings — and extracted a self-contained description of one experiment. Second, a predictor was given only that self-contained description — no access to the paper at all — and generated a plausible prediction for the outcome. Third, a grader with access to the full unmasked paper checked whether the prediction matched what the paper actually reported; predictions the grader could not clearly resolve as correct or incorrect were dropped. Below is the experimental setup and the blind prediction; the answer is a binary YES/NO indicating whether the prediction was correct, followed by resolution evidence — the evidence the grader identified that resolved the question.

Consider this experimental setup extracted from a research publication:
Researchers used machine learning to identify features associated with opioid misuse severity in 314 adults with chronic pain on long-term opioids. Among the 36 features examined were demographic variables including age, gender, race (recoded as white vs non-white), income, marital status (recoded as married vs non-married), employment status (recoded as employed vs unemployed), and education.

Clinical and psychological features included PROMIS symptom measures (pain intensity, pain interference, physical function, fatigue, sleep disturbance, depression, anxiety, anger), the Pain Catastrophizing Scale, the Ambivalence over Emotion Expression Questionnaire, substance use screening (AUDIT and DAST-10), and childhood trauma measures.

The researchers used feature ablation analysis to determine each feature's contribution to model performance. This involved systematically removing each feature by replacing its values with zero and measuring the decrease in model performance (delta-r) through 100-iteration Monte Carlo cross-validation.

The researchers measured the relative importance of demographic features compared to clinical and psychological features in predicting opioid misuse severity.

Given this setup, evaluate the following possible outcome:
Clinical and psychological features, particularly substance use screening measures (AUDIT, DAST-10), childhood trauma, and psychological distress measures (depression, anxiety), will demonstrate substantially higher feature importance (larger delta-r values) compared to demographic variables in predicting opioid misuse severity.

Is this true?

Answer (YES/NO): NO